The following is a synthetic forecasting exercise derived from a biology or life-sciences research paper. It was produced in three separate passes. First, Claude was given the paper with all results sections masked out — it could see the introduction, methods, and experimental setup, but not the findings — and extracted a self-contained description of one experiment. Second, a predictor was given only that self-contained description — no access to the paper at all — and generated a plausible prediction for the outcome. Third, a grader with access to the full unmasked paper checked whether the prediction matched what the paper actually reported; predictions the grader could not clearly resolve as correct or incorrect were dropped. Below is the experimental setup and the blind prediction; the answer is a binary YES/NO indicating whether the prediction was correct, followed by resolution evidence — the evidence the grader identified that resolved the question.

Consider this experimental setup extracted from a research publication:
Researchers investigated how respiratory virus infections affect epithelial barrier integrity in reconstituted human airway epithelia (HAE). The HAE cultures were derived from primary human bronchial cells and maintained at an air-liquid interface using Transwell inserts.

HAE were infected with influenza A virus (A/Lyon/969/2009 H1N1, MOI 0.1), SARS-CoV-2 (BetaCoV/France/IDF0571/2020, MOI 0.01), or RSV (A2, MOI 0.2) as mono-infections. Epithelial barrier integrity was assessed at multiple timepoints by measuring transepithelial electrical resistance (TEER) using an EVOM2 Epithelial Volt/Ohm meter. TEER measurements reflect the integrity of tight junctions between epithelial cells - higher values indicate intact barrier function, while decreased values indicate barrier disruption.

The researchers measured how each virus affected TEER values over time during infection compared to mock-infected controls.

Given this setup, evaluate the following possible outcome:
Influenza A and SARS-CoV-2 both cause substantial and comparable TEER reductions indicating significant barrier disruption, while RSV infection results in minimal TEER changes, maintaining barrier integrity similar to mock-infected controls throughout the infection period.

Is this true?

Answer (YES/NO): YES